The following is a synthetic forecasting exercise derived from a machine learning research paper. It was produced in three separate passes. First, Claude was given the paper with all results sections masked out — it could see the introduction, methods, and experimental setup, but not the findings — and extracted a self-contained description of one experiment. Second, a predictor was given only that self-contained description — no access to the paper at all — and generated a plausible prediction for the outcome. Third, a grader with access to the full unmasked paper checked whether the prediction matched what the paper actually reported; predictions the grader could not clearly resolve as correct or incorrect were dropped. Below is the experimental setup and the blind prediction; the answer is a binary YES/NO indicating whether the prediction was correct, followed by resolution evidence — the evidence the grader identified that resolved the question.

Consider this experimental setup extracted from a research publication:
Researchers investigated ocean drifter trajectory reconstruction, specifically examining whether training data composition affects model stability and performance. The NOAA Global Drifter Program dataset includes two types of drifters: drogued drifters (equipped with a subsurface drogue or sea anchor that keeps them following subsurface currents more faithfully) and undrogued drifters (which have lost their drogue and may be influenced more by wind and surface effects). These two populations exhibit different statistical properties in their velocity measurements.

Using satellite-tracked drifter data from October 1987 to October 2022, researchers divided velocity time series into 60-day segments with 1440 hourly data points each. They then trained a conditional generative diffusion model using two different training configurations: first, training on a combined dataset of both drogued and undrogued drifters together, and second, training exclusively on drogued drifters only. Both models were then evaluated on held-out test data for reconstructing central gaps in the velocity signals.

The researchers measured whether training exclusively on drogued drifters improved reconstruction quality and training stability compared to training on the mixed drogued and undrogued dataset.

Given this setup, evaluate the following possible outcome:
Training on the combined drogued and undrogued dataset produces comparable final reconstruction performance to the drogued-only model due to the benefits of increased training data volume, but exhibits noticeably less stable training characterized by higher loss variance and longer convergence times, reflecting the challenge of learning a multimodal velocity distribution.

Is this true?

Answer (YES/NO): NO